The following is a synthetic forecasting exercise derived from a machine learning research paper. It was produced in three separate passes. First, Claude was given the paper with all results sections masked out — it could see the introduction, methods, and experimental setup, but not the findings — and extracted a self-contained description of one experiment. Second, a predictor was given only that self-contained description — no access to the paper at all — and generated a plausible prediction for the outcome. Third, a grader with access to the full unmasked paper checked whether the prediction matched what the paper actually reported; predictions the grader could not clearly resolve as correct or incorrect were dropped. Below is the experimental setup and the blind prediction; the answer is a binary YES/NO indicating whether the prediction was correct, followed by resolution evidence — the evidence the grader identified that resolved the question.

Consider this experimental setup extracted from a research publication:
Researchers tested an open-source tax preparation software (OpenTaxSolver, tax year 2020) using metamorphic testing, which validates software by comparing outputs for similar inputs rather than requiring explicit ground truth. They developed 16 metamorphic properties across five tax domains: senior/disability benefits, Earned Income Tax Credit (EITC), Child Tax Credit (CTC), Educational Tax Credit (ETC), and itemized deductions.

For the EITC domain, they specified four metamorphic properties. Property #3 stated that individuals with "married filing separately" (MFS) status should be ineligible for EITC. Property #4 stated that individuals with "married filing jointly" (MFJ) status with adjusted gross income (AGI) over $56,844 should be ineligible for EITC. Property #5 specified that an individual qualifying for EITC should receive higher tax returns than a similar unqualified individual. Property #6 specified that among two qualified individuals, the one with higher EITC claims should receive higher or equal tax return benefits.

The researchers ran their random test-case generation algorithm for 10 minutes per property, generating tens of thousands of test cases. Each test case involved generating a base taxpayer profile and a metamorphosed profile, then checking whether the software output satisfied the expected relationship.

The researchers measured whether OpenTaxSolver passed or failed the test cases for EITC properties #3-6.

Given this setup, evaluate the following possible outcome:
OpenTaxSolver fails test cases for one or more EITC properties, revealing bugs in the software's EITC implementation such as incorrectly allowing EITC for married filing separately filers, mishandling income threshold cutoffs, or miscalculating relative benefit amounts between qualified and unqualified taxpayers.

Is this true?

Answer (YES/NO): YES